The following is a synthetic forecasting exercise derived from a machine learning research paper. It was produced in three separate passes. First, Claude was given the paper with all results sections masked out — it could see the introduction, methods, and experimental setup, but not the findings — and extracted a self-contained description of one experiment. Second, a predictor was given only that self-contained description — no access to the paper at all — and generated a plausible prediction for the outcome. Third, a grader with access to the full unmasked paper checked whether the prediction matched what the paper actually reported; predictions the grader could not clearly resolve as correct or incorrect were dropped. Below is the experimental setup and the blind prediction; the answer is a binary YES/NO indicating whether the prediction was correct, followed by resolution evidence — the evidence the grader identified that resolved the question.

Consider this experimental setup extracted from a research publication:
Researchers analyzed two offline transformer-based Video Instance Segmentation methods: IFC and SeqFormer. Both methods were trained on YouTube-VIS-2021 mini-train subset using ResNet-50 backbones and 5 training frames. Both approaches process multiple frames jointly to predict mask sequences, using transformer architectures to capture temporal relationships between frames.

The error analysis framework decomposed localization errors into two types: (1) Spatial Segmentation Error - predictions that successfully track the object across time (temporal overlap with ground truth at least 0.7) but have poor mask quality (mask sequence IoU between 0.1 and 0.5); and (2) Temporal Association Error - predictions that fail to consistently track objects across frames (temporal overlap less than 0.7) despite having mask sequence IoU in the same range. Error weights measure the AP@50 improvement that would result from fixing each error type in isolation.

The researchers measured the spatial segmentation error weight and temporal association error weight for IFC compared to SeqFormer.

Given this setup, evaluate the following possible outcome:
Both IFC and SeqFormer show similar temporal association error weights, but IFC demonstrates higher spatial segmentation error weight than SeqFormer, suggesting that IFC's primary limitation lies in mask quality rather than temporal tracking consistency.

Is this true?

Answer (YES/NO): NO